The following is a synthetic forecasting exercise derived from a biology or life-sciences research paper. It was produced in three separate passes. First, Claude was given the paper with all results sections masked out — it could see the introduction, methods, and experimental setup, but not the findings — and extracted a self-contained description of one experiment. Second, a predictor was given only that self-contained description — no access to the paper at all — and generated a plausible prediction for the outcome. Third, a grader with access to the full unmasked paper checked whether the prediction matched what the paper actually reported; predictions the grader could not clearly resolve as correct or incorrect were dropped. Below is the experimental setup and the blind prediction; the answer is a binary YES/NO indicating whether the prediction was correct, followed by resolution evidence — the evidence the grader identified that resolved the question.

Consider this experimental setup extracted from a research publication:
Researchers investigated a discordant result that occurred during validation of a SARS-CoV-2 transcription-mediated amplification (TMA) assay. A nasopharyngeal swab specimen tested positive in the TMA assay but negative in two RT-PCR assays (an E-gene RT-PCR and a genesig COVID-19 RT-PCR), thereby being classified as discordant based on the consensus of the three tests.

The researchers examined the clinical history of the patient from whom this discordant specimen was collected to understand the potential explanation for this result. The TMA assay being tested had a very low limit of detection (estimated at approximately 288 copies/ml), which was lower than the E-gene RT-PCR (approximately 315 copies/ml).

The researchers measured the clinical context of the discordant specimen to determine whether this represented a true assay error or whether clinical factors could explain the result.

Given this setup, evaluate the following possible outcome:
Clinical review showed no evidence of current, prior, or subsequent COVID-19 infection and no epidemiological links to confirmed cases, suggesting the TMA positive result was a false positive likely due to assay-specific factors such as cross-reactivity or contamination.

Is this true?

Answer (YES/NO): NO